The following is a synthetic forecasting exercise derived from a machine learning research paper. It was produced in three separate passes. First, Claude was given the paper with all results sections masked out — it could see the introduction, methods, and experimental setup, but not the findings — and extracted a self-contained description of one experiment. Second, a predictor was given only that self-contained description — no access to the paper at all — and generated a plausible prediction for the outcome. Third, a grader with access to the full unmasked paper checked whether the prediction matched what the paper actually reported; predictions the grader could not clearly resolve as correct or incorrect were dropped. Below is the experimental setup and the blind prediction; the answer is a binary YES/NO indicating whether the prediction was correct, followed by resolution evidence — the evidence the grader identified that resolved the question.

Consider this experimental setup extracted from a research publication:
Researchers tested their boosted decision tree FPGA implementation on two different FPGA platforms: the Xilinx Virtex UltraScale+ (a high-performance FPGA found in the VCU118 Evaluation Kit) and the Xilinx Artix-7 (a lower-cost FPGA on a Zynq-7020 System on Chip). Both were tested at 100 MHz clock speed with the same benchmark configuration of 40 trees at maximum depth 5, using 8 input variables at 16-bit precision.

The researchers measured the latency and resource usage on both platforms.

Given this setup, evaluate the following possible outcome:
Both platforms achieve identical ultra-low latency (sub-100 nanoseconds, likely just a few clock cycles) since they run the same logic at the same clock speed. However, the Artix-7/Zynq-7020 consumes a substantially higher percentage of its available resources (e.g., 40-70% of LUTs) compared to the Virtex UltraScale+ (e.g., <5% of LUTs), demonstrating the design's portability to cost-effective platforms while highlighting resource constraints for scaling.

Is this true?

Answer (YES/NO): NO